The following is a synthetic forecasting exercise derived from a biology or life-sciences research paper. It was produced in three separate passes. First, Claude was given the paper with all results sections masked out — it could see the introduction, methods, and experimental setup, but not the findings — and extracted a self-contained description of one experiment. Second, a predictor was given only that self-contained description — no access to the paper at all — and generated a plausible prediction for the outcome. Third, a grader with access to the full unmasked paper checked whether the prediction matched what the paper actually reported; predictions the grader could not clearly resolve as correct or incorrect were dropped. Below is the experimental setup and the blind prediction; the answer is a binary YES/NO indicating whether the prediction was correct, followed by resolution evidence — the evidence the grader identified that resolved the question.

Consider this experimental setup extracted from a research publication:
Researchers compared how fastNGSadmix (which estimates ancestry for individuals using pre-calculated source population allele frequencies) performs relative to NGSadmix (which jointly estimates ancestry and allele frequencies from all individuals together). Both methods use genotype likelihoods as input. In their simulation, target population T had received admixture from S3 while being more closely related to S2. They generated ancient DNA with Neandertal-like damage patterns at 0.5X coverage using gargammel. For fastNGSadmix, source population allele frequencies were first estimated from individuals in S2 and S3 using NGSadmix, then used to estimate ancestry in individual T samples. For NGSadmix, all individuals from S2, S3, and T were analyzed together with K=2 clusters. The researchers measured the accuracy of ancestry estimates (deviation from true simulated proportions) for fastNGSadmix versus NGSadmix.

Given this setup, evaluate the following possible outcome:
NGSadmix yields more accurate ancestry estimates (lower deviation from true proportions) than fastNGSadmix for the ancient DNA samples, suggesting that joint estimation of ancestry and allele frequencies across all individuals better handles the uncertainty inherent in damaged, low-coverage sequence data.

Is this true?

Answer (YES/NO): YES